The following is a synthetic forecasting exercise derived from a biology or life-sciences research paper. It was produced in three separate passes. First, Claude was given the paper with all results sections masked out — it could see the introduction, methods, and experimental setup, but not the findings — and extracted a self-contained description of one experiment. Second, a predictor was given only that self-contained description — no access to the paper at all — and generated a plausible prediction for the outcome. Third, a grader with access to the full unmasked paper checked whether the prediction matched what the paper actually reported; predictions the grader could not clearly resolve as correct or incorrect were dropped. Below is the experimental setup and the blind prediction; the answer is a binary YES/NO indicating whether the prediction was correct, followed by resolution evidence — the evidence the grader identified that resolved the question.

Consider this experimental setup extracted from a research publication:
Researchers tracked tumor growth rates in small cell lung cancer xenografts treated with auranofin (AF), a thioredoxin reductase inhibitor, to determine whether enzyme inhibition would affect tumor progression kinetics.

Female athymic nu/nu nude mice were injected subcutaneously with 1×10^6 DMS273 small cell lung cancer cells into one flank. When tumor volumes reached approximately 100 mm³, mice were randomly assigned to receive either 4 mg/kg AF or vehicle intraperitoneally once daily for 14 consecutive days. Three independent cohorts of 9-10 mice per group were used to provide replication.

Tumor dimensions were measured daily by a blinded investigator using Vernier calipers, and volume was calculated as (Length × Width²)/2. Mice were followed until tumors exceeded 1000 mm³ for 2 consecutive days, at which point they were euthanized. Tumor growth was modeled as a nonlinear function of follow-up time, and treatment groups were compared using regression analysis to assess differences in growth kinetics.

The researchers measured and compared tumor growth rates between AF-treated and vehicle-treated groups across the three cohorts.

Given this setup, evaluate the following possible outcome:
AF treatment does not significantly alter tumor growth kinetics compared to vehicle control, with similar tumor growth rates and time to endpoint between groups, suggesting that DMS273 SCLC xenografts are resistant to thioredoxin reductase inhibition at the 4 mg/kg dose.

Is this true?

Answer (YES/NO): NO